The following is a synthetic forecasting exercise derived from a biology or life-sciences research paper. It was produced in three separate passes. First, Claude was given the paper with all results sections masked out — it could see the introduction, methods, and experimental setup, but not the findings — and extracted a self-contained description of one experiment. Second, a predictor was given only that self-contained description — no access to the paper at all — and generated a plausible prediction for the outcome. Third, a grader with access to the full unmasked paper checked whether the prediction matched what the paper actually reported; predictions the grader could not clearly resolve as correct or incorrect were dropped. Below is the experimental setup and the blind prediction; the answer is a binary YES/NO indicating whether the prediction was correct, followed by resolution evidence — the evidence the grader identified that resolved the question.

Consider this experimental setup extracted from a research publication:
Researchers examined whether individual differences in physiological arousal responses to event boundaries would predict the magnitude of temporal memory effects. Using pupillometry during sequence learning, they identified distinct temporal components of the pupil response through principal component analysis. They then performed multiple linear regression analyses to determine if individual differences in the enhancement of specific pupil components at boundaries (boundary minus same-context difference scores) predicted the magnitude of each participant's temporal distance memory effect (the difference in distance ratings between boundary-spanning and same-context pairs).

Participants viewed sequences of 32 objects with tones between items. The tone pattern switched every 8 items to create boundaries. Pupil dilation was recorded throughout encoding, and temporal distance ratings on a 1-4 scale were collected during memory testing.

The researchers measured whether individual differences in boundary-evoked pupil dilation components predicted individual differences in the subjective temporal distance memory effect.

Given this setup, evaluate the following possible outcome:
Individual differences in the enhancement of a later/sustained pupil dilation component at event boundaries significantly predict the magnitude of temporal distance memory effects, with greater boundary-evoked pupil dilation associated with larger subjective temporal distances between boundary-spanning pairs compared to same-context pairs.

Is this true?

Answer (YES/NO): NO